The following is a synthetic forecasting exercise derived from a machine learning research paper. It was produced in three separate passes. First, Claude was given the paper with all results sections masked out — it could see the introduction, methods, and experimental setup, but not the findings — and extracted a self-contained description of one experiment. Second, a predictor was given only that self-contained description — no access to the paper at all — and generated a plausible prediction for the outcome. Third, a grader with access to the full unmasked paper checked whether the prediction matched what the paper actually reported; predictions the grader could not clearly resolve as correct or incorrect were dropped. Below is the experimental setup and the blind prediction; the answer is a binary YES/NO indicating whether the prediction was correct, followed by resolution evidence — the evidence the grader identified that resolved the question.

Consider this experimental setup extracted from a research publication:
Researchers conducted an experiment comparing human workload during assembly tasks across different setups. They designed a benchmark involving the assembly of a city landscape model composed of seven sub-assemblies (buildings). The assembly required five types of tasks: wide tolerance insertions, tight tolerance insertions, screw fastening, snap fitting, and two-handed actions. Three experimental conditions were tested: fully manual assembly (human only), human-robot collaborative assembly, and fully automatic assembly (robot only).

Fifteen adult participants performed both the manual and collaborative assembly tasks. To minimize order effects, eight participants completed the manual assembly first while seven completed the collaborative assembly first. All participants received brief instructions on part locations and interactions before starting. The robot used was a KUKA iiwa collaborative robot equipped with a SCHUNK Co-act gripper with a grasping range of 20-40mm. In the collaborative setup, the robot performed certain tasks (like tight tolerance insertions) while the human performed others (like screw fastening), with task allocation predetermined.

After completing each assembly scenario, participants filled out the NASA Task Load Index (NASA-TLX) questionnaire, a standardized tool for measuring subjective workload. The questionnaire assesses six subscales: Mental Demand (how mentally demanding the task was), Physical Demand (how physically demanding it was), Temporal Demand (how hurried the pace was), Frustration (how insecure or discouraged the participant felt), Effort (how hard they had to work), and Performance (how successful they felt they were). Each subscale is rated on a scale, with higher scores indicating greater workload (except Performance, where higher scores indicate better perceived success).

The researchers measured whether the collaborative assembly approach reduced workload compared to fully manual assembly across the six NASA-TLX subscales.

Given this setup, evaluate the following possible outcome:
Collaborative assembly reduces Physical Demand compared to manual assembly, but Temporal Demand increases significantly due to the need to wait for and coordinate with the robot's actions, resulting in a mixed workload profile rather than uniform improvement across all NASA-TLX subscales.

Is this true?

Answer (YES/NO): NO